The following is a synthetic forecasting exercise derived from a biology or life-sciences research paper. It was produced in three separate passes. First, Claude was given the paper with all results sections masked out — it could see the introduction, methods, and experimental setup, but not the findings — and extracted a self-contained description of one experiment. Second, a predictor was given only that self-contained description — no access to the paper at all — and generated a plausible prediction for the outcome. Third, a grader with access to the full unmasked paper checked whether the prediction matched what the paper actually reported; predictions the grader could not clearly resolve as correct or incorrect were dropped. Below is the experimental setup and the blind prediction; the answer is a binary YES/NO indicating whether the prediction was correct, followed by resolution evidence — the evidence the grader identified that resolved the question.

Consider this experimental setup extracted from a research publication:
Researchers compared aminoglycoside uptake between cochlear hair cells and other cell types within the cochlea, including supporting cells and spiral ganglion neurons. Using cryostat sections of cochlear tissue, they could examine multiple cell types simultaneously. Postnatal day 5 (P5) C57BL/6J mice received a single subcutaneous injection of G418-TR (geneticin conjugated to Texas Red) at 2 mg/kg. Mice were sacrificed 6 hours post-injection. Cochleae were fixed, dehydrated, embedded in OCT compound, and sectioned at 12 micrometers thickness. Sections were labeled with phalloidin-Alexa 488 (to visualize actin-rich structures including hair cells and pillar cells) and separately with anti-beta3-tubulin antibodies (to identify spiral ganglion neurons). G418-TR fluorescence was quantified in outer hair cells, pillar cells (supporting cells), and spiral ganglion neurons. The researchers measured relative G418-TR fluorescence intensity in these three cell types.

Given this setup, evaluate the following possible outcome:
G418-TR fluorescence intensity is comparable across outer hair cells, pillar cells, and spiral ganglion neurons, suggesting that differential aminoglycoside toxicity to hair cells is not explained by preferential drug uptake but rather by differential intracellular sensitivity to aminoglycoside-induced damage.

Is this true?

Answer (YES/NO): NO